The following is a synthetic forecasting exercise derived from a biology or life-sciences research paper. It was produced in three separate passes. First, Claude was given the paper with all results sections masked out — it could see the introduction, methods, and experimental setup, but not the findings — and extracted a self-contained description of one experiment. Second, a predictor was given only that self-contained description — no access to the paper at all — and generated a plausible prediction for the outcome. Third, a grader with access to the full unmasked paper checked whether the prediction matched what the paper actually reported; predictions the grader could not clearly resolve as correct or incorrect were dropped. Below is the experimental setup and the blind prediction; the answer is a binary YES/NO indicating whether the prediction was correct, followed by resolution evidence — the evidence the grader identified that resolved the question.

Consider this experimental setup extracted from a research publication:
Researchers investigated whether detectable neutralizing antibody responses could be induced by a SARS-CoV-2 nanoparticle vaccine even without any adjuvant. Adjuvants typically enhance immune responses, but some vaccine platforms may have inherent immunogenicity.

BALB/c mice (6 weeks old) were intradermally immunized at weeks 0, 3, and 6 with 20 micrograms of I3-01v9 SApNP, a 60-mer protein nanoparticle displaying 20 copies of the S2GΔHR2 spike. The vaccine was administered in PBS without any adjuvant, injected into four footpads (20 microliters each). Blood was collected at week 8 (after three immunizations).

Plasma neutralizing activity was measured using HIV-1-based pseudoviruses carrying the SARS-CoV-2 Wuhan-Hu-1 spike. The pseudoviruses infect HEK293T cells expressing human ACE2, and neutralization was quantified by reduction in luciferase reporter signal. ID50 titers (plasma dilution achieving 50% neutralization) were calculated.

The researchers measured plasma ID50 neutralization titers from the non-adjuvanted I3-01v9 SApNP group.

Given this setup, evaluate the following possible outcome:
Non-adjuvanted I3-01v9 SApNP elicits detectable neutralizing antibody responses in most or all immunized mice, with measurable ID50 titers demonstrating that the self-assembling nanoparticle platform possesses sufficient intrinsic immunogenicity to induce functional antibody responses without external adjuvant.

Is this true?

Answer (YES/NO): YES